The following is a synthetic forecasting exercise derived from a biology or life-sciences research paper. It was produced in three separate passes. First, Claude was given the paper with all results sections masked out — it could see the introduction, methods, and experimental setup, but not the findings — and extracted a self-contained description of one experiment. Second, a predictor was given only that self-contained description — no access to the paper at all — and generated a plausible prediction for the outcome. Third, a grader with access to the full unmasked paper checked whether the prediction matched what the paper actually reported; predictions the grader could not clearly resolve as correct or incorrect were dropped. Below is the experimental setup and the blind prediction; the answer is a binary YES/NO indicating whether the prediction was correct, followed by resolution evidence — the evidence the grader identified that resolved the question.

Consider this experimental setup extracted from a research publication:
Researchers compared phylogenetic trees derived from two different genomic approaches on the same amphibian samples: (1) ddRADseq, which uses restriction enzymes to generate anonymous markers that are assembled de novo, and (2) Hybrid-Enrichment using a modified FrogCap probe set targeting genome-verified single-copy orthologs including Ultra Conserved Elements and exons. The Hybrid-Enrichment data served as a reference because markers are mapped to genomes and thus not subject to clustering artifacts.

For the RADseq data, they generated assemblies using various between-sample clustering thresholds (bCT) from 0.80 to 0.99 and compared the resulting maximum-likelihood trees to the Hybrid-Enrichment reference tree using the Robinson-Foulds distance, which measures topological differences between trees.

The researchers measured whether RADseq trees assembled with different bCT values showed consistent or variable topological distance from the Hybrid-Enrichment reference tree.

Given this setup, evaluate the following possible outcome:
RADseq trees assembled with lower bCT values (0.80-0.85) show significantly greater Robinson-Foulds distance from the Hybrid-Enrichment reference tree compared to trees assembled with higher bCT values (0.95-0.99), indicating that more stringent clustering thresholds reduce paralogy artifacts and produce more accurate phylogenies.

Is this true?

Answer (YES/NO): NO